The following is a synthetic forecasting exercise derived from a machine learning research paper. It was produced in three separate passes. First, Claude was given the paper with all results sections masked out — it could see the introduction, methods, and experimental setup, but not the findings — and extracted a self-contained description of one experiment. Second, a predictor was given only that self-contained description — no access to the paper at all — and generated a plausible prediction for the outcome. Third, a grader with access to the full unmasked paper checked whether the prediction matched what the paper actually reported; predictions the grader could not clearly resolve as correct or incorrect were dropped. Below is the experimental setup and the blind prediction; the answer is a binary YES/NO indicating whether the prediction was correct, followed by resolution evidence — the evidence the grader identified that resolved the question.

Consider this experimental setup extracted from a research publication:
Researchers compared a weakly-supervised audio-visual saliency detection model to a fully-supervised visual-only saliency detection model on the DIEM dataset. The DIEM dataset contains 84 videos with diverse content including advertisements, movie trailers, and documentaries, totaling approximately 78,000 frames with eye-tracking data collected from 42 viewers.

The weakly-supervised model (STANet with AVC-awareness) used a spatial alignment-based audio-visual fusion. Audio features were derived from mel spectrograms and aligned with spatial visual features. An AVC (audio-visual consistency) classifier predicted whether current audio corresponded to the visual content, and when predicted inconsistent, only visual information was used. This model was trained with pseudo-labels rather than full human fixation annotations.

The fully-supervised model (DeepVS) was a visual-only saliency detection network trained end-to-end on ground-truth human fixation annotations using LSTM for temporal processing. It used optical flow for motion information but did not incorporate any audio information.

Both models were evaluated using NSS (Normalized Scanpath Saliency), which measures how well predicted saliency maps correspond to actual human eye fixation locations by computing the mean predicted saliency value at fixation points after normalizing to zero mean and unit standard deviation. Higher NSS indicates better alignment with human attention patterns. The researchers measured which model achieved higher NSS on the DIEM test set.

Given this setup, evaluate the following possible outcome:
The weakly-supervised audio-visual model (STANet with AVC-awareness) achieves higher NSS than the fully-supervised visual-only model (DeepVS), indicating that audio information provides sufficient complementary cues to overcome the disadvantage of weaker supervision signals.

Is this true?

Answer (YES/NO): YES